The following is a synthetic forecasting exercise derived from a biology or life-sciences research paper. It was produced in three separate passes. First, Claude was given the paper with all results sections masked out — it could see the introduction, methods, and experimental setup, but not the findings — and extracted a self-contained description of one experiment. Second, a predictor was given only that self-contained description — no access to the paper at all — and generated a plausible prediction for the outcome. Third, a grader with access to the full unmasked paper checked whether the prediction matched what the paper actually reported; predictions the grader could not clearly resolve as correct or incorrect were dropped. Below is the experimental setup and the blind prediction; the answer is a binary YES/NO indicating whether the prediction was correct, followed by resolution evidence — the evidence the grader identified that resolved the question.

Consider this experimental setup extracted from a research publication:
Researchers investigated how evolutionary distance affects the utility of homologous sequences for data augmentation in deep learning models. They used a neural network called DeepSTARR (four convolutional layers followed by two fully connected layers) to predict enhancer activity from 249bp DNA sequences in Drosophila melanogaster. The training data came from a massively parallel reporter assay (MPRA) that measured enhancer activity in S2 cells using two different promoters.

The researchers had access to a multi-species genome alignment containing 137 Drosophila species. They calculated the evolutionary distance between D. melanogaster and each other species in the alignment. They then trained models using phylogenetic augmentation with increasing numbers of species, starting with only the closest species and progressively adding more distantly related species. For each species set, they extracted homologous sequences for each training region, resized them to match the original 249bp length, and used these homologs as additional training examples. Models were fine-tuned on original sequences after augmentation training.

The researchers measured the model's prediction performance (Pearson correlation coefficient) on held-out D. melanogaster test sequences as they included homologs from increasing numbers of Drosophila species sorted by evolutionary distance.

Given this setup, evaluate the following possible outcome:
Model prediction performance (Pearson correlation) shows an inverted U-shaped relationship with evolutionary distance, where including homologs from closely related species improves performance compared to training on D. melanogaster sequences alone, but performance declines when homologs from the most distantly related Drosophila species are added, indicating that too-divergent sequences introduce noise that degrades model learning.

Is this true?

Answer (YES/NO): NO